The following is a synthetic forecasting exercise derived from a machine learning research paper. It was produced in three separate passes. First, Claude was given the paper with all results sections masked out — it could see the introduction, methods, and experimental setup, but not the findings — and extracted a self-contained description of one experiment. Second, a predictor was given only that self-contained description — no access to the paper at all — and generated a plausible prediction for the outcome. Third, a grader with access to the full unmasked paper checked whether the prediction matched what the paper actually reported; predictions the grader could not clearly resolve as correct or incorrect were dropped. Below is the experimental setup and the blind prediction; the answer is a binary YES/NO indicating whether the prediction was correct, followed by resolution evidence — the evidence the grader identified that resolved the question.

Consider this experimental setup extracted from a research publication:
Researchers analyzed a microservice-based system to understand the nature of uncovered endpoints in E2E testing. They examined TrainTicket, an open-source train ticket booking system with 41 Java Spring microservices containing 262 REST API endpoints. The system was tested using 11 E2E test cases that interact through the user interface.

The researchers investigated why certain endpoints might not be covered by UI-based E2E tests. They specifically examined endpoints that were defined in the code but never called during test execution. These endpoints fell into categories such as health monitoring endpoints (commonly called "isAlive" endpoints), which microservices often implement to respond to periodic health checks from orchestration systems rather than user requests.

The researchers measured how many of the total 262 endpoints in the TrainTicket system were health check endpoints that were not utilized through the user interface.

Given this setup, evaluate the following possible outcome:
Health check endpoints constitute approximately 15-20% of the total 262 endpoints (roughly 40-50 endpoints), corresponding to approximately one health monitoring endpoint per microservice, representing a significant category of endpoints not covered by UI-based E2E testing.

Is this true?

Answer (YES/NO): NO